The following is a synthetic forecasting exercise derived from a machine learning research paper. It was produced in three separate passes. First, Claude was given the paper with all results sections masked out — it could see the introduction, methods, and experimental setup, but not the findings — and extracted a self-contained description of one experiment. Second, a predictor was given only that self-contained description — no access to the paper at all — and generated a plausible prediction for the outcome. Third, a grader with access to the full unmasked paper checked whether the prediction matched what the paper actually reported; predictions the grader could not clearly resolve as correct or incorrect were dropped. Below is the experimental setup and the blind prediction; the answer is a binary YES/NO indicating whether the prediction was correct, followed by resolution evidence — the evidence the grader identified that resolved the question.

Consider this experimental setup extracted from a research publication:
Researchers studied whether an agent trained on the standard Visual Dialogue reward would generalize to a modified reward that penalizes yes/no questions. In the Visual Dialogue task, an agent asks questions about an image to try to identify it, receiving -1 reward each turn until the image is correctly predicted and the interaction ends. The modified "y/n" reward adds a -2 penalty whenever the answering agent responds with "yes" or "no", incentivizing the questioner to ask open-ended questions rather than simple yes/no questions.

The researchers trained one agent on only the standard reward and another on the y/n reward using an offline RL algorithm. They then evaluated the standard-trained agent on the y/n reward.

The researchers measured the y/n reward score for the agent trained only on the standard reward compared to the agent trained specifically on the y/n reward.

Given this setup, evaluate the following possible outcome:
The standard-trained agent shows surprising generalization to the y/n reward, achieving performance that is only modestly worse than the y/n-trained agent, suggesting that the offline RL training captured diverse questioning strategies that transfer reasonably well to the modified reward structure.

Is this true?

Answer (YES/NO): NO